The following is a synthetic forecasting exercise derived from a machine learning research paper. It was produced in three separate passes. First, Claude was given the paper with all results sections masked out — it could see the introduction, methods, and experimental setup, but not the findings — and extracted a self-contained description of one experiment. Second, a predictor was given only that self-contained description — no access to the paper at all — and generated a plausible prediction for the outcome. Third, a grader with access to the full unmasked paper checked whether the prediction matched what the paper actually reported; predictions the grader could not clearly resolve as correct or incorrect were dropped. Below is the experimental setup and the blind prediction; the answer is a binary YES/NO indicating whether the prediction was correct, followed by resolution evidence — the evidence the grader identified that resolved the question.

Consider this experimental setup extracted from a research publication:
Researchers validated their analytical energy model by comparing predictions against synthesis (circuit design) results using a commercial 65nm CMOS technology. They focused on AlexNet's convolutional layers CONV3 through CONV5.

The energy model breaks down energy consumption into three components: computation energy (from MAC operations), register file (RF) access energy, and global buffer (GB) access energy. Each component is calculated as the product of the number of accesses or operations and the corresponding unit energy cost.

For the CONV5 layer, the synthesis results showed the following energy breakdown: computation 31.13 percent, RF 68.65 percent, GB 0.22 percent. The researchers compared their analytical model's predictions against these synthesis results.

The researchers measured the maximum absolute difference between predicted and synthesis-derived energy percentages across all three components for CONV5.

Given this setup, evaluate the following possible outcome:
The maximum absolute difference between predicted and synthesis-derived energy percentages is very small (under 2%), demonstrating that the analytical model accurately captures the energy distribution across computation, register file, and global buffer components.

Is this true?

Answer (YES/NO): NO